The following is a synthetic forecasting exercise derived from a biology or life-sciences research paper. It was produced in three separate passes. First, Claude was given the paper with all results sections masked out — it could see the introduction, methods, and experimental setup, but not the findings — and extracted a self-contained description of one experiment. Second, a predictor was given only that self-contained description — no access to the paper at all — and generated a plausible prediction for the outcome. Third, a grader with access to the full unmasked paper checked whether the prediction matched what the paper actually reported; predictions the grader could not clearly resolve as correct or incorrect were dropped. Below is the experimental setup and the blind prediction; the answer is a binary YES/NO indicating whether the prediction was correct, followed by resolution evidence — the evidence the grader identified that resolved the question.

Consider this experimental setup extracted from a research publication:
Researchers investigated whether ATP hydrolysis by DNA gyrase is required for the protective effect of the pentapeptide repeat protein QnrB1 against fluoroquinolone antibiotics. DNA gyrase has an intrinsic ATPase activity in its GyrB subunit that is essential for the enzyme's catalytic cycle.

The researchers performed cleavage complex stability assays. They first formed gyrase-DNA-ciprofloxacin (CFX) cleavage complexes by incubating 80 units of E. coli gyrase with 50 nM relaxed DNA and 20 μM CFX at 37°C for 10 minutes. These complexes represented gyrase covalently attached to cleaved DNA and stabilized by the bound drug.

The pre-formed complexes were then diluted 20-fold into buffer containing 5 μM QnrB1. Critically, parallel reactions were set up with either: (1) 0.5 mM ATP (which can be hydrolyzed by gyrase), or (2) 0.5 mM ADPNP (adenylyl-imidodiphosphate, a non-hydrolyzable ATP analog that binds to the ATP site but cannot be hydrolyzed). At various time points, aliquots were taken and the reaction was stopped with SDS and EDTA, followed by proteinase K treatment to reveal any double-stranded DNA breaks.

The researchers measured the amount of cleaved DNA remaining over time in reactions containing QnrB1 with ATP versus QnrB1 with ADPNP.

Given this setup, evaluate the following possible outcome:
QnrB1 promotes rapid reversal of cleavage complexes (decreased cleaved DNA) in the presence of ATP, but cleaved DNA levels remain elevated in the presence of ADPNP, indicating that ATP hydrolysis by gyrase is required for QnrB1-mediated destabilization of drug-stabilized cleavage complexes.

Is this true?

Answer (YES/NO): YES